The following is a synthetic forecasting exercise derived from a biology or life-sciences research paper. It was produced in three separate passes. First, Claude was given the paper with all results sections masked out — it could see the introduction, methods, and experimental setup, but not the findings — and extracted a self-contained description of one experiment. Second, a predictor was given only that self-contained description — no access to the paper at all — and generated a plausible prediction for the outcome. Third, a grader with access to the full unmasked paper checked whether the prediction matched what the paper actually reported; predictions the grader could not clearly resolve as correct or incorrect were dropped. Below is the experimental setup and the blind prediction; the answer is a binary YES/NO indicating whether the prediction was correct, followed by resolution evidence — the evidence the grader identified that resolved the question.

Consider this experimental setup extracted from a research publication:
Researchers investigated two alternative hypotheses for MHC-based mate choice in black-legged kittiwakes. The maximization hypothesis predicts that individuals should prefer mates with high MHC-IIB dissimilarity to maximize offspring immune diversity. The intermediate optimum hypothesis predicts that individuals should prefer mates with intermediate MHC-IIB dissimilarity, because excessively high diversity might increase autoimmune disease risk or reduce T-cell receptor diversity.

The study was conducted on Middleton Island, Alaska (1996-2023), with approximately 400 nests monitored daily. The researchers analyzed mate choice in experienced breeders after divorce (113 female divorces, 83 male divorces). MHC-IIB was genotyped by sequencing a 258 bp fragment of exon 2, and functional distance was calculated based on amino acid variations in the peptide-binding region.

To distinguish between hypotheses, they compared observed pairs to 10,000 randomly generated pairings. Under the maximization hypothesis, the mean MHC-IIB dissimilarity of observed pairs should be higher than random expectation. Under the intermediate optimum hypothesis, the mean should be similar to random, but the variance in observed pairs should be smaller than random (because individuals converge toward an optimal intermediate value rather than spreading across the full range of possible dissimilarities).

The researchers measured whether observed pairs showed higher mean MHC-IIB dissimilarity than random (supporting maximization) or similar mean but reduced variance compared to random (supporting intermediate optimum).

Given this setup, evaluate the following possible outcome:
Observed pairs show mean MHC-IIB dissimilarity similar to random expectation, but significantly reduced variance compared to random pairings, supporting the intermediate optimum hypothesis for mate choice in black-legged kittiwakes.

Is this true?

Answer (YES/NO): NO